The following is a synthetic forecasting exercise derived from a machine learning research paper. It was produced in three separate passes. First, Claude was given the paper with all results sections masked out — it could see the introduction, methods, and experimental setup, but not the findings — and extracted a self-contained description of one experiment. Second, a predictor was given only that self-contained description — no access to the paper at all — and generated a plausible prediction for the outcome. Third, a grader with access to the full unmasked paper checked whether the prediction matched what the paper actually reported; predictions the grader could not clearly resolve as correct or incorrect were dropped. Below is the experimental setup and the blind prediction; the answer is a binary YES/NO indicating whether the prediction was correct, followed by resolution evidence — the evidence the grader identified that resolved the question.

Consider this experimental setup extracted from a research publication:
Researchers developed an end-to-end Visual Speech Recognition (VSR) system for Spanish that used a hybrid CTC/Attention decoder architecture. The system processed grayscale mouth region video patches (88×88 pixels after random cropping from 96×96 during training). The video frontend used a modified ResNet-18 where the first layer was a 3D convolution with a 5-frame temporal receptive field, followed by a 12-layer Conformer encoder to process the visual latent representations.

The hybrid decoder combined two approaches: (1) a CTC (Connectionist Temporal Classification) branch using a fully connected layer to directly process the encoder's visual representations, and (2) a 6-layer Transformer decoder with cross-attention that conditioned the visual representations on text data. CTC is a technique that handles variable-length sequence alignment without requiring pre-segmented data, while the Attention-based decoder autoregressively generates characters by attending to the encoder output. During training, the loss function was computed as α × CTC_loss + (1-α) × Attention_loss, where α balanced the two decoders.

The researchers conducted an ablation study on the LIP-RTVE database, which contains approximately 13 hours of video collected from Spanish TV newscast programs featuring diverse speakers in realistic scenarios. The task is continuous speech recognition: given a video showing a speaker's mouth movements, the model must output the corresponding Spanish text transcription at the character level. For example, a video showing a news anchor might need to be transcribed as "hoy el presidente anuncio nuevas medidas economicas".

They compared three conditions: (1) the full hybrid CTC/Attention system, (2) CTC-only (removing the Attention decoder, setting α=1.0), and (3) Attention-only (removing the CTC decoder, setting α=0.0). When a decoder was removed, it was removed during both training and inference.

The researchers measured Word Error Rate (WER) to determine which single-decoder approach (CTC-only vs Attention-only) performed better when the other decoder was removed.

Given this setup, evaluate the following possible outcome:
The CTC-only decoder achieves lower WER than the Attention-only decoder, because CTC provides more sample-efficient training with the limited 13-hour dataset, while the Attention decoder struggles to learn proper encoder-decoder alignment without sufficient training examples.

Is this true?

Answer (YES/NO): YES